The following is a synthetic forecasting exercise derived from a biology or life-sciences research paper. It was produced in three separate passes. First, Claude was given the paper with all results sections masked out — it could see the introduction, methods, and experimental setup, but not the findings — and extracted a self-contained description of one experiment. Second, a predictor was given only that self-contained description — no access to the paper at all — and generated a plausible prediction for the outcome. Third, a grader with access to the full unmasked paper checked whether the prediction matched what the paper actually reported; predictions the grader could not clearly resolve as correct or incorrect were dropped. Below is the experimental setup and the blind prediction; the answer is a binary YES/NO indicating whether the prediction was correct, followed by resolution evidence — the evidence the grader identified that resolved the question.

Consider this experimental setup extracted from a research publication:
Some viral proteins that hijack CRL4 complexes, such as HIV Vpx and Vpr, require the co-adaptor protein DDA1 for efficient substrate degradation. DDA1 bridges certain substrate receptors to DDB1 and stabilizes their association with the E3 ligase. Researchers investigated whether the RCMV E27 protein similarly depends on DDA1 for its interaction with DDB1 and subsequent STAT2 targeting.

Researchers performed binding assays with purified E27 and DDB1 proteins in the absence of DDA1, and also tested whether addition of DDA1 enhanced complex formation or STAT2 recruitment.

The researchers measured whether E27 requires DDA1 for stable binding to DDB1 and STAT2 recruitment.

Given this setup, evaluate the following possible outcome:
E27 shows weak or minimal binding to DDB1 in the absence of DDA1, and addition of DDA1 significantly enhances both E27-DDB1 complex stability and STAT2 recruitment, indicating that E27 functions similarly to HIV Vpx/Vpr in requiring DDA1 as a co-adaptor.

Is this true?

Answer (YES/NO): NO